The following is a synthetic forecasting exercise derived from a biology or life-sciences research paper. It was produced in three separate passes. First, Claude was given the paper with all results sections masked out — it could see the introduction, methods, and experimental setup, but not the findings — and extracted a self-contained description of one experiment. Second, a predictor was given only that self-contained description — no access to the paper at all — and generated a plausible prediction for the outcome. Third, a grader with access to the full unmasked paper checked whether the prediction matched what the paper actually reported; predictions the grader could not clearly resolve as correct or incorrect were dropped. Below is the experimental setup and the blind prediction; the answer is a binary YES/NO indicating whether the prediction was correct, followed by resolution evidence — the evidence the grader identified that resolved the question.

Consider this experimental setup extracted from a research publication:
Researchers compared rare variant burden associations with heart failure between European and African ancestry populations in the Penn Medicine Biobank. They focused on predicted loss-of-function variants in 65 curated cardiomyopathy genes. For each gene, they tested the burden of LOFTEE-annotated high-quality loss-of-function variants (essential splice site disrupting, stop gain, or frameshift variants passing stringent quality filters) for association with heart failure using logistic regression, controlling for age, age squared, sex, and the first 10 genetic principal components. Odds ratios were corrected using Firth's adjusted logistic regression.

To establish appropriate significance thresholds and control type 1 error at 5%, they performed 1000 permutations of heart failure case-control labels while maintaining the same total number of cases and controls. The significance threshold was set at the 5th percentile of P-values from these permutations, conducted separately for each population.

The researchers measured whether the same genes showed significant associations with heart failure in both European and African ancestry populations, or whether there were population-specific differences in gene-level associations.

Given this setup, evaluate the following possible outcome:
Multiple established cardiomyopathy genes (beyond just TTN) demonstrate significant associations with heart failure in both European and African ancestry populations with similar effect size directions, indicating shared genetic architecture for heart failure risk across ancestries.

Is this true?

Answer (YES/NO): NO